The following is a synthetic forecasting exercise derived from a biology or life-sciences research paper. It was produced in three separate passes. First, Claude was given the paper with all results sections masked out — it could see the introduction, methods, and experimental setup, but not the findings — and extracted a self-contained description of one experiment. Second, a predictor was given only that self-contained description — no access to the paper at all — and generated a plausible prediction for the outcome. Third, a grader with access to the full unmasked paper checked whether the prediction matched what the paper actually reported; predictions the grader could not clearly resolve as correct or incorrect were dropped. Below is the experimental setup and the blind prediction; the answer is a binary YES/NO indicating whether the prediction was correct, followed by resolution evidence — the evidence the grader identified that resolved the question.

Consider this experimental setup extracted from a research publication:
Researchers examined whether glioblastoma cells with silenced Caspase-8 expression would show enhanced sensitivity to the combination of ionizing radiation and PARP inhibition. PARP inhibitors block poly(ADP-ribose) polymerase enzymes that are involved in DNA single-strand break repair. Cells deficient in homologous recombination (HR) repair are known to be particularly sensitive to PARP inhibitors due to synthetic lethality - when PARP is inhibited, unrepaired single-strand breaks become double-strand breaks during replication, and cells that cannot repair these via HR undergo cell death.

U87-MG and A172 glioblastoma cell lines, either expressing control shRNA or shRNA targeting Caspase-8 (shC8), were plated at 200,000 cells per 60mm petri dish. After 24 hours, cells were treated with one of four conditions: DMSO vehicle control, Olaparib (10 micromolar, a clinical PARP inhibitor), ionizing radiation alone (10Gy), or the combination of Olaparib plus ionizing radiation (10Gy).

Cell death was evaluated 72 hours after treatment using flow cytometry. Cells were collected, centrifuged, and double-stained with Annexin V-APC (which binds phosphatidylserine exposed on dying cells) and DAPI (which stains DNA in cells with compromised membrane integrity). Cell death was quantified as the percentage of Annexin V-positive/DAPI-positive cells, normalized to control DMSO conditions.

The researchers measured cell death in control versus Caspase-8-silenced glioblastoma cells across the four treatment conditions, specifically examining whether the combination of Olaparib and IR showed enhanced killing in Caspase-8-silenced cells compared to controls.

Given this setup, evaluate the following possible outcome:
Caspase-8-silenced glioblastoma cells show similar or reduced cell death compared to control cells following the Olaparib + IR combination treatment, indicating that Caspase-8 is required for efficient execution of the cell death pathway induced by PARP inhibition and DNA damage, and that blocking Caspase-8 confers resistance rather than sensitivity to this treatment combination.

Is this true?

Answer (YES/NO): NO